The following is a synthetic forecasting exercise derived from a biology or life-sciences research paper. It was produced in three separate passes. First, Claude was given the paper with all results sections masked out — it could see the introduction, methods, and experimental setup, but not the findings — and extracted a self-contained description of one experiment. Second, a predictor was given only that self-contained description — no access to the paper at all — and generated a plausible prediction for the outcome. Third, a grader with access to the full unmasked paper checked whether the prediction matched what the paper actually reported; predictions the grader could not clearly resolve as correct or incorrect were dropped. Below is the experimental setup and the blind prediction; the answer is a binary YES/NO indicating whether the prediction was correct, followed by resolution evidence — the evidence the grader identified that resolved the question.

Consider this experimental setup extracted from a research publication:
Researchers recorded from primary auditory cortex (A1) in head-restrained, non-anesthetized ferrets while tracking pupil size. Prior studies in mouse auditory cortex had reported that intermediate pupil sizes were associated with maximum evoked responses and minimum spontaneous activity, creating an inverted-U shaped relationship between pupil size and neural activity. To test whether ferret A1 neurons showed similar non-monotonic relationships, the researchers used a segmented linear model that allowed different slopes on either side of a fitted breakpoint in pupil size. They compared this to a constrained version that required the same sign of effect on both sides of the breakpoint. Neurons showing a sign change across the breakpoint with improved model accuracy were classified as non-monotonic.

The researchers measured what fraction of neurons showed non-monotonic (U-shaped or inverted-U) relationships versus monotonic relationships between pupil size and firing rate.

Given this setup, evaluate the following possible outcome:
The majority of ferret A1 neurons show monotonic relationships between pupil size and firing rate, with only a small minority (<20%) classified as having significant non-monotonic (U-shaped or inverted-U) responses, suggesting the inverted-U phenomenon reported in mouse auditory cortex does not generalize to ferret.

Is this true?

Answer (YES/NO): YES